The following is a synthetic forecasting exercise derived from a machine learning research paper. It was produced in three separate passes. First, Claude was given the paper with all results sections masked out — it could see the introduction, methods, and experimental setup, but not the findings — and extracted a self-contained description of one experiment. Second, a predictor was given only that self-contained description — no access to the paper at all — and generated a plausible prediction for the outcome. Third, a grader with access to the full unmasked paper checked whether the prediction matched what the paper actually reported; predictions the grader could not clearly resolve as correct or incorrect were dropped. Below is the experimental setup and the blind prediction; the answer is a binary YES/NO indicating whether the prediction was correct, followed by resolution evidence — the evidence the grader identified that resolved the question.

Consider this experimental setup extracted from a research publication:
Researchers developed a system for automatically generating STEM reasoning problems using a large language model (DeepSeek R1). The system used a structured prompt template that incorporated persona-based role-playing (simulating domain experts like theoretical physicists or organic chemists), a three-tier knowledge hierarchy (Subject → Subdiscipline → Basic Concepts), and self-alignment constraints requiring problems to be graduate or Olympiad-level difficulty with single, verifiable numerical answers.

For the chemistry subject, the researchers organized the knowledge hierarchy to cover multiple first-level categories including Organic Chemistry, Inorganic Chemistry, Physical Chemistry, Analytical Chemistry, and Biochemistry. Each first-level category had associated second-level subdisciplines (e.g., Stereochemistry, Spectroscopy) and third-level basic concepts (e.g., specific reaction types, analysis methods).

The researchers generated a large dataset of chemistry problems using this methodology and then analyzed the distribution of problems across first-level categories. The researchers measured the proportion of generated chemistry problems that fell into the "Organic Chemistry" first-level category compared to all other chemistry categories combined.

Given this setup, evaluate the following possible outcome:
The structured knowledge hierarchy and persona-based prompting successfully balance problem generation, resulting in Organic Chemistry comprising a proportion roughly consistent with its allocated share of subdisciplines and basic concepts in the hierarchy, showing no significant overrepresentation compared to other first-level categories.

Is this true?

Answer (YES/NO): NO